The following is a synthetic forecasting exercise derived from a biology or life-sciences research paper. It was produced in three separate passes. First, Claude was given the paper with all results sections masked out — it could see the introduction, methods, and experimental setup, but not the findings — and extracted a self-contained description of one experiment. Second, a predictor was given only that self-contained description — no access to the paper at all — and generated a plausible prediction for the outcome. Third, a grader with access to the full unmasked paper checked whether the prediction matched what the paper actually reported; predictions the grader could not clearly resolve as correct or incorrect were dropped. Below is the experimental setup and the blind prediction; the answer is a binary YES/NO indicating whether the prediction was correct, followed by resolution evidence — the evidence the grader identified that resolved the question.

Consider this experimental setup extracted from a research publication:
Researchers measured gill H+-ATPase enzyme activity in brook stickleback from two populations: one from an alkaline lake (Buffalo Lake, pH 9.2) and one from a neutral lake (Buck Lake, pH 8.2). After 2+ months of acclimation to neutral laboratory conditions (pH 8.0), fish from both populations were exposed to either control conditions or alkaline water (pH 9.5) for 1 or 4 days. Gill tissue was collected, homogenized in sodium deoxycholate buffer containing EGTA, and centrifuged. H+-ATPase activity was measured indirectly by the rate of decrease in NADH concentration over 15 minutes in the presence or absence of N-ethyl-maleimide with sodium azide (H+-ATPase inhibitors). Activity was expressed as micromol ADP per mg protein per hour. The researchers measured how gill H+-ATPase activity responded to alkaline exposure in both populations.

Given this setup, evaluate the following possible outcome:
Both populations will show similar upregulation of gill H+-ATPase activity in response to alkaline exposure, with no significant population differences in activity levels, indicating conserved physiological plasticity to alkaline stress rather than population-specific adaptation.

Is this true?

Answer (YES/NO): YES